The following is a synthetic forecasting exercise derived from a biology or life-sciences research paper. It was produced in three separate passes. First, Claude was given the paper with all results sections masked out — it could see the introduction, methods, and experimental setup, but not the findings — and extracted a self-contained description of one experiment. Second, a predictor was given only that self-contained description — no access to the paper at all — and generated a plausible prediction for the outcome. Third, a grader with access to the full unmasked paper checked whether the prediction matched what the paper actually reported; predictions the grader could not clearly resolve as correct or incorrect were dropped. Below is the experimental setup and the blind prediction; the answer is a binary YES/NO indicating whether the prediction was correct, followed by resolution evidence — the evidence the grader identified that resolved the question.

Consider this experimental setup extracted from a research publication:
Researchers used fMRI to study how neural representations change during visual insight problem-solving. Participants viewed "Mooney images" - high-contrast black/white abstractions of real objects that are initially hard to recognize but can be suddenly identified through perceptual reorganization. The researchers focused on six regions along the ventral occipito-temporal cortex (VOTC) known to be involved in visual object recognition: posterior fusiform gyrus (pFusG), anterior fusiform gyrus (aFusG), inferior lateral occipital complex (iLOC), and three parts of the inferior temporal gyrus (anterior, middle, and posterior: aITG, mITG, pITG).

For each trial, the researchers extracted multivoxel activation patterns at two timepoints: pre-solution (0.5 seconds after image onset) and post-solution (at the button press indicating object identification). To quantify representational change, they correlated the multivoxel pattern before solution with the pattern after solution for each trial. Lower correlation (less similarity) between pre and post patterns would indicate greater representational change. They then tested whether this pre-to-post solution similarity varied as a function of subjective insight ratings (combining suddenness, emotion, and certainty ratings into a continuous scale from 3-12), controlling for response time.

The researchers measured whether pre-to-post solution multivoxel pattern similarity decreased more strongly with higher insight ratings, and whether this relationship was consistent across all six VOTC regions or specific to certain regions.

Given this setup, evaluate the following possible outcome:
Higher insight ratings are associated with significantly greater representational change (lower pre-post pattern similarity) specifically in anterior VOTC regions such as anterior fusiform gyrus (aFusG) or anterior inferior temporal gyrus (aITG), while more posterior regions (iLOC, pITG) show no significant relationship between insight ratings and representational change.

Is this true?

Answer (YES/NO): NO